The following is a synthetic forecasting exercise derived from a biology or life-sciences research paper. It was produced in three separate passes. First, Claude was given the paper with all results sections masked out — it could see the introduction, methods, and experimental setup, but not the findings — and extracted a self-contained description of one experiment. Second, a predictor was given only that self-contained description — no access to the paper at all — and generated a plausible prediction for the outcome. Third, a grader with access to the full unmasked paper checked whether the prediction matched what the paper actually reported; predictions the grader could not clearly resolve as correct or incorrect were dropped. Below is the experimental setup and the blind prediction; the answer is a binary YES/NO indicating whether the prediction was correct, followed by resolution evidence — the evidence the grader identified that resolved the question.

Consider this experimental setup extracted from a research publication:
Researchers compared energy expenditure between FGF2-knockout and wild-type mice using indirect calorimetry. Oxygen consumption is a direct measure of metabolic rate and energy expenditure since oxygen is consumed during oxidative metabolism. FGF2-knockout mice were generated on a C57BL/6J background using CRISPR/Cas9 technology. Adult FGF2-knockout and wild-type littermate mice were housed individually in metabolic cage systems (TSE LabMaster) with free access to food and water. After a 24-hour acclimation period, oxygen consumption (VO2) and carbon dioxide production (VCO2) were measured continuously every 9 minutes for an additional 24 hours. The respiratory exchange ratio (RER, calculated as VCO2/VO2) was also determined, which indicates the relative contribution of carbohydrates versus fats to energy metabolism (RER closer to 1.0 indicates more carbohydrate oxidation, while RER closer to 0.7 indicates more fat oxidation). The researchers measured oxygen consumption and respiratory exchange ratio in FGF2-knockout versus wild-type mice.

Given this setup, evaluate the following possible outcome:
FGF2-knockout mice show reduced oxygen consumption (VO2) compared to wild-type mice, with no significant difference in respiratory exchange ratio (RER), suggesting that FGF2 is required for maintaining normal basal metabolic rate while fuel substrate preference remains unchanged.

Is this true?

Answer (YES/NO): NO